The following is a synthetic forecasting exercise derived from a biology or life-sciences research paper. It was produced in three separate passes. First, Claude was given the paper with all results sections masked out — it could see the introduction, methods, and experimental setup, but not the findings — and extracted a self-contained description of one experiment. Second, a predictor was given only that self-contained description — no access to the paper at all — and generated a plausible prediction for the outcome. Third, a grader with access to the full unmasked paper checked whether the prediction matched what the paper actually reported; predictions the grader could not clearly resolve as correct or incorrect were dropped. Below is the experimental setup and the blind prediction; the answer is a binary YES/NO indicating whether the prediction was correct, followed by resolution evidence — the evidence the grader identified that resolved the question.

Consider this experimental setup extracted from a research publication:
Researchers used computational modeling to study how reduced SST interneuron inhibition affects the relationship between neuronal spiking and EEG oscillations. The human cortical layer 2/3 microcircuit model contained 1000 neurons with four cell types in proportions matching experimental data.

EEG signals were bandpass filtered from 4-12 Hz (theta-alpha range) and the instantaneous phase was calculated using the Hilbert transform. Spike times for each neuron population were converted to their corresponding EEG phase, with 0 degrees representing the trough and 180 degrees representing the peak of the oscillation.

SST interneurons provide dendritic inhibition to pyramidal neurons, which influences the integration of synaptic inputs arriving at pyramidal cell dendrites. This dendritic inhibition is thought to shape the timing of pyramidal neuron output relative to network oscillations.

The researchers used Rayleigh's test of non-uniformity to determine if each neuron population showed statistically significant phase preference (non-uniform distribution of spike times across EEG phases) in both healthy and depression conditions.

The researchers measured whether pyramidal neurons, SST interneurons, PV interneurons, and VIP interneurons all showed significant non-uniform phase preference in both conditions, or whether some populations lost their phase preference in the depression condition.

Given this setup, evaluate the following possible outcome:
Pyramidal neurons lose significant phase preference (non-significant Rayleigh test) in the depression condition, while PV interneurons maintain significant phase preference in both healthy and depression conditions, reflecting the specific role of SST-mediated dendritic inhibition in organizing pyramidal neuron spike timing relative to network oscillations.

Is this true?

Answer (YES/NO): NO